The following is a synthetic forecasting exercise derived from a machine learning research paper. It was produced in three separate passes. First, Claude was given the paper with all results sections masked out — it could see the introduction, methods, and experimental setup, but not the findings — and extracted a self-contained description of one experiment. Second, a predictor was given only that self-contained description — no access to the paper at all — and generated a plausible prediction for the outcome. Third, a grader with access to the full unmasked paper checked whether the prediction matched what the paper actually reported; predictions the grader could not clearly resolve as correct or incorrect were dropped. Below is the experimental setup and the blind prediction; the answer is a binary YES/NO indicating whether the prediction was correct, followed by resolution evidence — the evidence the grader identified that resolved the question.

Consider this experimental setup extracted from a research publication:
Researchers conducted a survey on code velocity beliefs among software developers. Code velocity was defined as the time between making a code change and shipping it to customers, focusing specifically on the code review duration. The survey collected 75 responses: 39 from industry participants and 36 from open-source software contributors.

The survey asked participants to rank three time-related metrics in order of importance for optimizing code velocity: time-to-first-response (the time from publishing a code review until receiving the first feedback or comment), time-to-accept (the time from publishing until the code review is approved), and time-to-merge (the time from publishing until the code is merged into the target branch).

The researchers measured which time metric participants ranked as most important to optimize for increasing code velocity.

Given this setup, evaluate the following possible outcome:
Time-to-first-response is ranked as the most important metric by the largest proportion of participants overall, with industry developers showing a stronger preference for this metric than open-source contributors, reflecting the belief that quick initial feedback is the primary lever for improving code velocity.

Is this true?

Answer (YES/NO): NO